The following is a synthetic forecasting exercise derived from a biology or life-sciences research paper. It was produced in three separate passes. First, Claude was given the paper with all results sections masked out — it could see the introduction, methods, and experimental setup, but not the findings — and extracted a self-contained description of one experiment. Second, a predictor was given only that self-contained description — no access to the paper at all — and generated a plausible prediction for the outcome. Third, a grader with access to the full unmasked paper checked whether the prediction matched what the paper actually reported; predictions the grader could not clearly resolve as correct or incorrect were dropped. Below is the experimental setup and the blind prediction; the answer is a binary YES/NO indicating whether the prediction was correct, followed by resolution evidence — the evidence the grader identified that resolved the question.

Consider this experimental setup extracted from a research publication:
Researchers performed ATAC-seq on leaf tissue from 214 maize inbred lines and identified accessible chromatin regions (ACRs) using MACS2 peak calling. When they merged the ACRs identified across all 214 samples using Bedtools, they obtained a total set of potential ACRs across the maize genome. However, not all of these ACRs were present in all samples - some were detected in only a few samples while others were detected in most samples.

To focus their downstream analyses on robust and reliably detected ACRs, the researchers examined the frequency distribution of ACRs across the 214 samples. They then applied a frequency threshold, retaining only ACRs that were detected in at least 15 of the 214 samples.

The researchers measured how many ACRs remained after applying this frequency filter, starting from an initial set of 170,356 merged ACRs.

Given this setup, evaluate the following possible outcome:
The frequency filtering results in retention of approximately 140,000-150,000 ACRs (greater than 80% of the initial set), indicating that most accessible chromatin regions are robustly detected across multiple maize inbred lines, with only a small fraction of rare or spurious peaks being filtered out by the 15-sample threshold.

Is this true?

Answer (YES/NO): NO